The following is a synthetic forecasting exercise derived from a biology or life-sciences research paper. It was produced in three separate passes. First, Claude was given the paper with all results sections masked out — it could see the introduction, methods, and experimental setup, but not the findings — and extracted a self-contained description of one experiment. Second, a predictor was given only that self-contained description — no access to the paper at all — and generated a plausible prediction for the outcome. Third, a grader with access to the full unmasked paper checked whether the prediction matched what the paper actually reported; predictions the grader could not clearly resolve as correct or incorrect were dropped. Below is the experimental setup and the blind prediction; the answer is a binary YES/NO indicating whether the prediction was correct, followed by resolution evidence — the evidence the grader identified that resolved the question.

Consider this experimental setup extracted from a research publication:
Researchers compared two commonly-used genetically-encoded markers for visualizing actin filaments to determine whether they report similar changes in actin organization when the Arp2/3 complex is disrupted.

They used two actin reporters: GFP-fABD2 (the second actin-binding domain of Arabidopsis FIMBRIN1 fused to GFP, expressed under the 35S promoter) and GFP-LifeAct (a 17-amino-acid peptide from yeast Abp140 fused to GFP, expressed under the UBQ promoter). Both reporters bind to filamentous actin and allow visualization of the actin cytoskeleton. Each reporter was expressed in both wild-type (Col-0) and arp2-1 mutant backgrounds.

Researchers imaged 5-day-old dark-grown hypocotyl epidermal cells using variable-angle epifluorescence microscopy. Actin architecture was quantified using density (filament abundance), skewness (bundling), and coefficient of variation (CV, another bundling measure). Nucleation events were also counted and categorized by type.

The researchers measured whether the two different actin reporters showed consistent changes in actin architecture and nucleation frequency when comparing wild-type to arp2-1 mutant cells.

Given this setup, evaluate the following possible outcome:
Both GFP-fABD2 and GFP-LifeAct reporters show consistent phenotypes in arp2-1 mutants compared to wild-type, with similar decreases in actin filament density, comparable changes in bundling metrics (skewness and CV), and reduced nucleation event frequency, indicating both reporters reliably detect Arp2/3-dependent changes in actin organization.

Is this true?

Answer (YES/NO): YES